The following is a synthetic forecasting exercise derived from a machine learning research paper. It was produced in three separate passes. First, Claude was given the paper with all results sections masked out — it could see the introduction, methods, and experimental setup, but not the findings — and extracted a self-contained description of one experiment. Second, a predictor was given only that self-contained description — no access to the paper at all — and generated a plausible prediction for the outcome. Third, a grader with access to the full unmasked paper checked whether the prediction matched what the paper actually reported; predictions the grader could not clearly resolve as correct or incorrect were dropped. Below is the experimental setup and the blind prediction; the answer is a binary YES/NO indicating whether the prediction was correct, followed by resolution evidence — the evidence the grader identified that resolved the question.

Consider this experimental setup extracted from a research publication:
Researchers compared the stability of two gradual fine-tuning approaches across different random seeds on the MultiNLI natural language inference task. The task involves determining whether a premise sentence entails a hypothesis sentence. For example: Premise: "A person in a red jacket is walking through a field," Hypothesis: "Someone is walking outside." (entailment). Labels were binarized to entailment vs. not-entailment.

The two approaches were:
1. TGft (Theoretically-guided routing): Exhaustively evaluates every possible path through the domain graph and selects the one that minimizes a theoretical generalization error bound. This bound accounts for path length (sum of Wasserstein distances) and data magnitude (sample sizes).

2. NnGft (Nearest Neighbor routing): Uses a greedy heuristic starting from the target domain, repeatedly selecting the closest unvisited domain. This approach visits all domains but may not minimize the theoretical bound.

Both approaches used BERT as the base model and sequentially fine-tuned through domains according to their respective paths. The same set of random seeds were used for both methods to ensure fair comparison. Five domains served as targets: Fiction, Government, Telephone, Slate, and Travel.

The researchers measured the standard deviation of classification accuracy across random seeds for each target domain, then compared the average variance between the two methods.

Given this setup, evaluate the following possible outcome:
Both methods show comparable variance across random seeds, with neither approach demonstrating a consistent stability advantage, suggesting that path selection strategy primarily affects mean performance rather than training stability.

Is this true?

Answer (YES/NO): NO